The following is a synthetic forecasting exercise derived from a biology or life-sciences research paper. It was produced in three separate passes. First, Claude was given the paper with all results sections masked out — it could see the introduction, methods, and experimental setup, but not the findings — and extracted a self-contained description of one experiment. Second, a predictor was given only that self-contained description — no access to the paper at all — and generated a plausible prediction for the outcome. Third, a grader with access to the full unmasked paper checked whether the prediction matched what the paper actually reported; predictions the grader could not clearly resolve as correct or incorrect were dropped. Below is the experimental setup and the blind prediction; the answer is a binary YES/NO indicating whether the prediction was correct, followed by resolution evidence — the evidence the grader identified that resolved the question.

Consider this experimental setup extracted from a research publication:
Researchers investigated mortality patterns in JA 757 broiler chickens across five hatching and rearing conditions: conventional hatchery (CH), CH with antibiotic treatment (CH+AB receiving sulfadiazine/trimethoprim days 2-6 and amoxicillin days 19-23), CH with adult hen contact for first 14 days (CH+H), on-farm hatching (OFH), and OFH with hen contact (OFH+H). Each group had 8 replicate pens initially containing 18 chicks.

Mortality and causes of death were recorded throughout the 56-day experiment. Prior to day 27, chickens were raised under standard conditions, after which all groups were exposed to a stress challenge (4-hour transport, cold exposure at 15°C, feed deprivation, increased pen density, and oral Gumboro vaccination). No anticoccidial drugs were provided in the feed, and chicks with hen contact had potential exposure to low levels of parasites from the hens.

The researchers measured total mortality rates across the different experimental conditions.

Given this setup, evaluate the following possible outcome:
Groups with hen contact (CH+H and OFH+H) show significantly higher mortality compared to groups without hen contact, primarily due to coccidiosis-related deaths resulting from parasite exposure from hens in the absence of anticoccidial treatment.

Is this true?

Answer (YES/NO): NO